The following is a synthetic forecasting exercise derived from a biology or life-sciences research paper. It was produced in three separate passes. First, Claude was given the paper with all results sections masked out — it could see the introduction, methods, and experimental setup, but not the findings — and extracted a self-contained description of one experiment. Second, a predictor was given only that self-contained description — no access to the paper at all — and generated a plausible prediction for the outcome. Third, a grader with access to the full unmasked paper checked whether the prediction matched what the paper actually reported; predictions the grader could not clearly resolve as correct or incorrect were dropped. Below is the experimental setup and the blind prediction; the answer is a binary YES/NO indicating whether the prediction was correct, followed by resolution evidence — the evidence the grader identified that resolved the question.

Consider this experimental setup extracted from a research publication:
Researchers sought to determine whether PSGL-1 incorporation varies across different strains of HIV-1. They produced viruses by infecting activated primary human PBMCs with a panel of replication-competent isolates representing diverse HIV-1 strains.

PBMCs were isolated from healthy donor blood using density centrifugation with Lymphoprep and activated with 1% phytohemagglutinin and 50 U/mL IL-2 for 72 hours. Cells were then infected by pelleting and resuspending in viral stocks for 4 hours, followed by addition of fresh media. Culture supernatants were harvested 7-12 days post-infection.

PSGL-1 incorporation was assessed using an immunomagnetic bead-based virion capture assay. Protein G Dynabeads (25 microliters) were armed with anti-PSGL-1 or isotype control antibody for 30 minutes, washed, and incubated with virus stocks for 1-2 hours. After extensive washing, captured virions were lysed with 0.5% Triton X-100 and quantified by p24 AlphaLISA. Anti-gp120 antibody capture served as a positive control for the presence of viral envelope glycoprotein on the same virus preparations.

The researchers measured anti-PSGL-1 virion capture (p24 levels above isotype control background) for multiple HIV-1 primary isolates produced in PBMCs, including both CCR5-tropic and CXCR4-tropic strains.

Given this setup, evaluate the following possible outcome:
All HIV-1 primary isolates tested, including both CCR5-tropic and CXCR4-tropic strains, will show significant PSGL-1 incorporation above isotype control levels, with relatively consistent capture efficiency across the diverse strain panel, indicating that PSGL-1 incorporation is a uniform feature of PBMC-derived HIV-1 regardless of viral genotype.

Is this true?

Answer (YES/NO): YES